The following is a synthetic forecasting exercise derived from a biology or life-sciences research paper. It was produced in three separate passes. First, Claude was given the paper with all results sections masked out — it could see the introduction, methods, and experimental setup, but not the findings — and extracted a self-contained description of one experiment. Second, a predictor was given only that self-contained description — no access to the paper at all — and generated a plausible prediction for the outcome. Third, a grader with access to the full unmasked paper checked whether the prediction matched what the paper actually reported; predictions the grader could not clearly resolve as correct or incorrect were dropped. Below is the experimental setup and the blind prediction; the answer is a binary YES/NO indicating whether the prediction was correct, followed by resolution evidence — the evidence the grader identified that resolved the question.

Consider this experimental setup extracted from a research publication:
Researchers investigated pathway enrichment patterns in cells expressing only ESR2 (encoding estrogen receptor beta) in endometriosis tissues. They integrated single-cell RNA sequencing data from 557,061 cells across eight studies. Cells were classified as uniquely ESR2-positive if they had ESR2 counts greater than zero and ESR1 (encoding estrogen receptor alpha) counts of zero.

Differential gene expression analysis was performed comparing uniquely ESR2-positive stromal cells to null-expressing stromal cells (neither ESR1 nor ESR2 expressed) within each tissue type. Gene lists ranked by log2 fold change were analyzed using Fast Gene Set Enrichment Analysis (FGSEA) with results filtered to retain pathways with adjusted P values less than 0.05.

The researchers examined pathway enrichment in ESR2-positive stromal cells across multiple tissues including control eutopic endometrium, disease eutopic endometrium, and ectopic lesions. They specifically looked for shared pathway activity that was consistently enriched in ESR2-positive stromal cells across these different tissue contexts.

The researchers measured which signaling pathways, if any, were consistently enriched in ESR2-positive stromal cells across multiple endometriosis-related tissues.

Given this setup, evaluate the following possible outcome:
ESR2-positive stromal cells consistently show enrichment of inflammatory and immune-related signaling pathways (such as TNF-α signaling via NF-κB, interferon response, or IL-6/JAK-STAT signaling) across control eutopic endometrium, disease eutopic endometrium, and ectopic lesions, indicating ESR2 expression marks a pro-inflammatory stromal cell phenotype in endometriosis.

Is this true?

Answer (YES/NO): NO